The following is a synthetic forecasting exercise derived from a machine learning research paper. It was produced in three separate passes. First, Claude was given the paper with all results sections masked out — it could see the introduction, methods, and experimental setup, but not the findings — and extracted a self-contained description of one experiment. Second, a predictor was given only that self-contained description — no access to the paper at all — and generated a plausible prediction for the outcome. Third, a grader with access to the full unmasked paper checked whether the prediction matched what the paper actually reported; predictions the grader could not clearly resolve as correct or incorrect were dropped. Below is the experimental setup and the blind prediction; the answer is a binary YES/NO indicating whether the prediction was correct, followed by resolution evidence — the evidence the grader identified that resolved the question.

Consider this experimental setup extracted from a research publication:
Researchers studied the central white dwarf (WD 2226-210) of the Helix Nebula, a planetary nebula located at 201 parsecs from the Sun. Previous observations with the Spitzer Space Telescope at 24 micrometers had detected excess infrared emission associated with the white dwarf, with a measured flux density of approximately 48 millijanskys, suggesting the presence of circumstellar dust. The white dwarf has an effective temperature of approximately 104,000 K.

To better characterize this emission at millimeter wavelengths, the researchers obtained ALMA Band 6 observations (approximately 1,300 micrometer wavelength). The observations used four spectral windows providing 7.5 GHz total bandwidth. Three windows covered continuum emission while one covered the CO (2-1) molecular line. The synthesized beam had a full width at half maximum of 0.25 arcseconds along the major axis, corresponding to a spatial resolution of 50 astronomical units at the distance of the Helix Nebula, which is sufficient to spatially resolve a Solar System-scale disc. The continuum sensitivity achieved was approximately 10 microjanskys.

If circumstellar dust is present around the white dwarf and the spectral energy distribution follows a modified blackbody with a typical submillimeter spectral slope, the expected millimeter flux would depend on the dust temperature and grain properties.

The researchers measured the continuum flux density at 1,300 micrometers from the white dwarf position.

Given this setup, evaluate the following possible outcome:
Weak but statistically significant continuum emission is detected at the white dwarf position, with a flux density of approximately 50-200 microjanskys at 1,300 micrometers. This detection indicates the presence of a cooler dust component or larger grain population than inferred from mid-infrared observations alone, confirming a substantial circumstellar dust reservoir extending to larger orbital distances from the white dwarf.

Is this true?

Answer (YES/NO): NO